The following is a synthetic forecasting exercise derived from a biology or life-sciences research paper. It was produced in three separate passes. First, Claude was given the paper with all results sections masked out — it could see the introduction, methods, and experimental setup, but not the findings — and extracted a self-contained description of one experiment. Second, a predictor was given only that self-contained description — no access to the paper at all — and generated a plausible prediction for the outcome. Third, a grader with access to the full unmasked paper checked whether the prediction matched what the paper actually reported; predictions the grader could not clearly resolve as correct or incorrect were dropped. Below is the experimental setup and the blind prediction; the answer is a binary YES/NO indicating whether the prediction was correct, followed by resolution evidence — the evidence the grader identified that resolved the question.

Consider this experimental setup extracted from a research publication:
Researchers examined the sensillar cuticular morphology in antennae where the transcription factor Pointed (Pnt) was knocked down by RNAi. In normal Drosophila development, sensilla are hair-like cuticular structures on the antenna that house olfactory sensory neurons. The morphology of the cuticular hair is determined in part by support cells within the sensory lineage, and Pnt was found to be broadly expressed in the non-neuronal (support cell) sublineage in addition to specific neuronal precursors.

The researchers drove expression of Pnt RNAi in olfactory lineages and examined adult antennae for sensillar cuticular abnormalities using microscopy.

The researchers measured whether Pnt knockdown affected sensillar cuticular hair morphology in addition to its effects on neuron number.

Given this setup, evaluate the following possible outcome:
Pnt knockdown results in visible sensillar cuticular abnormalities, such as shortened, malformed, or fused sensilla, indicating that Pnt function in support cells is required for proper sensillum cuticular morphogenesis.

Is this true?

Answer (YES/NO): YES